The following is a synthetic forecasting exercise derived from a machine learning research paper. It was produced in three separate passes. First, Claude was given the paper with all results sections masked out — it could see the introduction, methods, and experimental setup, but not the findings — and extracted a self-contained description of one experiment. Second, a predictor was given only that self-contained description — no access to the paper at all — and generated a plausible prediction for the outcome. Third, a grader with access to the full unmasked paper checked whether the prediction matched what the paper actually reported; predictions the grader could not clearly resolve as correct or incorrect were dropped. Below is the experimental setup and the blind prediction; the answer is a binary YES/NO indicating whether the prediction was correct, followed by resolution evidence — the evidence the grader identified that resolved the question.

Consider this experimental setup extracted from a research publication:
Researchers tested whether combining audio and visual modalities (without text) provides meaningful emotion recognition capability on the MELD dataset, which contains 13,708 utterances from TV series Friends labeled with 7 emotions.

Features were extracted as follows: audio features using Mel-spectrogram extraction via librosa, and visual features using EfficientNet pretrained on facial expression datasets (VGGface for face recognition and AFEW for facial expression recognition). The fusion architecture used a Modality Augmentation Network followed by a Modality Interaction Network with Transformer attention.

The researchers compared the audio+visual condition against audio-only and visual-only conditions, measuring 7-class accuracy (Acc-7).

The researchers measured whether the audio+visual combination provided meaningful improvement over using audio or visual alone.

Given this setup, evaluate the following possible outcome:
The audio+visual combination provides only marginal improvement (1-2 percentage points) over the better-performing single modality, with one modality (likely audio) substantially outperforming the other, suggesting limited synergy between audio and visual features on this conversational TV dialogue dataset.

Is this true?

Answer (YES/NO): NO